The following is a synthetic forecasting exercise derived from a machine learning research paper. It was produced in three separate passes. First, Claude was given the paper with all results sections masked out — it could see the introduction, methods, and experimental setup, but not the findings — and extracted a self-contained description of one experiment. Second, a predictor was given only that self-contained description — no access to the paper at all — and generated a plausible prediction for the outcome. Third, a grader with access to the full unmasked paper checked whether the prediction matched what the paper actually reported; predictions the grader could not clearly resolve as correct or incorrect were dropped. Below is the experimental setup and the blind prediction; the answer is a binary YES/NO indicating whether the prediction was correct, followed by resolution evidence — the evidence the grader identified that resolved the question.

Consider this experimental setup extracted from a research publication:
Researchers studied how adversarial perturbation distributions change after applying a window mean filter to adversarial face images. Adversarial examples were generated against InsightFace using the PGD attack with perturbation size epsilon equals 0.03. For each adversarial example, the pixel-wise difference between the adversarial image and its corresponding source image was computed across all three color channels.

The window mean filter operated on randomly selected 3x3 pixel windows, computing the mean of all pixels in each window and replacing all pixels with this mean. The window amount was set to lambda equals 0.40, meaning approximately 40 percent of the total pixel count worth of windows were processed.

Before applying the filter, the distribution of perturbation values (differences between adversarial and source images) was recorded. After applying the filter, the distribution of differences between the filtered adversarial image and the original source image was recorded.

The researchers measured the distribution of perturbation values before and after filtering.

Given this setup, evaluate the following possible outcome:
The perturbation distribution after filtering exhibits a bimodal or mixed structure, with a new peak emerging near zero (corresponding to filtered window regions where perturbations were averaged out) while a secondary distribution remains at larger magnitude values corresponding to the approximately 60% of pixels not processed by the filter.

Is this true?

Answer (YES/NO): NO